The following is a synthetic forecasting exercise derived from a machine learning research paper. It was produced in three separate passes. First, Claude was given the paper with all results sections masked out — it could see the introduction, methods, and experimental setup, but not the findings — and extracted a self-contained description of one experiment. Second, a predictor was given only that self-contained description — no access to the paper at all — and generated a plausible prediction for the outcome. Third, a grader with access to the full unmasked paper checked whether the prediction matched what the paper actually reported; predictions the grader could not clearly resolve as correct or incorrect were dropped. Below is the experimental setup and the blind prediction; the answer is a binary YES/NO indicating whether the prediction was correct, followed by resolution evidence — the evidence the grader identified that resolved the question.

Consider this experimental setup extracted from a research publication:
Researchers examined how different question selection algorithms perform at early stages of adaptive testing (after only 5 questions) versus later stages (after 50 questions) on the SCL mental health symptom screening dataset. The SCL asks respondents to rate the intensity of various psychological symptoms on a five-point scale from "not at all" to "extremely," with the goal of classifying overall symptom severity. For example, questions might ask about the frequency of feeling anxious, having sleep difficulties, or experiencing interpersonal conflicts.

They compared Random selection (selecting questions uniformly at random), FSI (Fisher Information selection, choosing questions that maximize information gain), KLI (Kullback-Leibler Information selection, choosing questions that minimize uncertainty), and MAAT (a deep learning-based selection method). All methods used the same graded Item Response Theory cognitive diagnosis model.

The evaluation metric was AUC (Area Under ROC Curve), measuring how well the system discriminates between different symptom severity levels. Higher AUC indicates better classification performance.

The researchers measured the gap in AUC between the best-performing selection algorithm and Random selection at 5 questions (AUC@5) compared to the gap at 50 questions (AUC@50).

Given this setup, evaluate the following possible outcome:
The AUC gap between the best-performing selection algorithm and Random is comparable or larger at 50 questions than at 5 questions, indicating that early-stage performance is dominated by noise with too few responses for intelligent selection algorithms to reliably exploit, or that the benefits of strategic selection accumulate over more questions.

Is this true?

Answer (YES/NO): NO